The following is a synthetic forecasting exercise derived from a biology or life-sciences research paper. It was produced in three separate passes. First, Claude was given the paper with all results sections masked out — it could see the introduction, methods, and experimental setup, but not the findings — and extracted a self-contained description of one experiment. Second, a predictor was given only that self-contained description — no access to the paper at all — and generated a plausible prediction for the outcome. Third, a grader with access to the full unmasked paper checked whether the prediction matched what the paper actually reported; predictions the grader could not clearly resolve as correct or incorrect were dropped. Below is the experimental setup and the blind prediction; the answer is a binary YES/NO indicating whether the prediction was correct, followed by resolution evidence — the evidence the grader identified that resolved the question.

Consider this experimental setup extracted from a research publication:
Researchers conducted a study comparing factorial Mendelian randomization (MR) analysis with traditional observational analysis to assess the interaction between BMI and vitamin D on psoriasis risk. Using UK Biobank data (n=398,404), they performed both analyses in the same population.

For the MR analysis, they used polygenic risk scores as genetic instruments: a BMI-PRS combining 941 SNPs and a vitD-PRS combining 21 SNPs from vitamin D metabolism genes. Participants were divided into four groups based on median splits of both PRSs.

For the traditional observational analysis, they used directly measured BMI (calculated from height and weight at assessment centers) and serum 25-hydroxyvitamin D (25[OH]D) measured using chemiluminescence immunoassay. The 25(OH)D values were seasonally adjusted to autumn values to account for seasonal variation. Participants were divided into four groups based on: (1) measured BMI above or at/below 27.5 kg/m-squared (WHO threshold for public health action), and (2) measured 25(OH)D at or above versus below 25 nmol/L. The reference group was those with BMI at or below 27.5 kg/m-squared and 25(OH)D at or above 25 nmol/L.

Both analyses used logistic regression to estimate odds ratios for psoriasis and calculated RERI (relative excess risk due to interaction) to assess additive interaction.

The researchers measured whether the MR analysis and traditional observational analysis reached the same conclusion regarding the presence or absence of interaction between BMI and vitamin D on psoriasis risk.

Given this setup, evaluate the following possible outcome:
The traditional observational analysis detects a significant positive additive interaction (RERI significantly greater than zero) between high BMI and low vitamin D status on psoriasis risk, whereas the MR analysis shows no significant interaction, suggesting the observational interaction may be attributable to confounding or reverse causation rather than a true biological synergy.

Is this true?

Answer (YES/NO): NO